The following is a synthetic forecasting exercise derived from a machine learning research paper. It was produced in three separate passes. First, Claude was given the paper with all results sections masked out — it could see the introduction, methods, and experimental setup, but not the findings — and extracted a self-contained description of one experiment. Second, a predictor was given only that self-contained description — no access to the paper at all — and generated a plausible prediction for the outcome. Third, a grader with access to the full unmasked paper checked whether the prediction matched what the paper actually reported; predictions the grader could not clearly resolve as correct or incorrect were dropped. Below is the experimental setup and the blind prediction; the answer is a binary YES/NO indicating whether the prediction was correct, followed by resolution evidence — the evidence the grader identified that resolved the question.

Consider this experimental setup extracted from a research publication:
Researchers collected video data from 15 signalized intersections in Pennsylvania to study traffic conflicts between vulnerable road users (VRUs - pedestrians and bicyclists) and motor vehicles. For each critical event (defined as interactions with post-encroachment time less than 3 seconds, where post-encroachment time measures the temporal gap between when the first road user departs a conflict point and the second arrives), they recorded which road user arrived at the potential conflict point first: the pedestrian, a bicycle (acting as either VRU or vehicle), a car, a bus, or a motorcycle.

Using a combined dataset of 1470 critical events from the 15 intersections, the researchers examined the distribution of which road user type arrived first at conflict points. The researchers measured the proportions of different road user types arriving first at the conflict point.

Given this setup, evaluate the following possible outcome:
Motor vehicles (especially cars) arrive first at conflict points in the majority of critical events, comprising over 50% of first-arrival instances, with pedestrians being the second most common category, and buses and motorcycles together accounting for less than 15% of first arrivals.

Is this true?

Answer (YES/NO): YES